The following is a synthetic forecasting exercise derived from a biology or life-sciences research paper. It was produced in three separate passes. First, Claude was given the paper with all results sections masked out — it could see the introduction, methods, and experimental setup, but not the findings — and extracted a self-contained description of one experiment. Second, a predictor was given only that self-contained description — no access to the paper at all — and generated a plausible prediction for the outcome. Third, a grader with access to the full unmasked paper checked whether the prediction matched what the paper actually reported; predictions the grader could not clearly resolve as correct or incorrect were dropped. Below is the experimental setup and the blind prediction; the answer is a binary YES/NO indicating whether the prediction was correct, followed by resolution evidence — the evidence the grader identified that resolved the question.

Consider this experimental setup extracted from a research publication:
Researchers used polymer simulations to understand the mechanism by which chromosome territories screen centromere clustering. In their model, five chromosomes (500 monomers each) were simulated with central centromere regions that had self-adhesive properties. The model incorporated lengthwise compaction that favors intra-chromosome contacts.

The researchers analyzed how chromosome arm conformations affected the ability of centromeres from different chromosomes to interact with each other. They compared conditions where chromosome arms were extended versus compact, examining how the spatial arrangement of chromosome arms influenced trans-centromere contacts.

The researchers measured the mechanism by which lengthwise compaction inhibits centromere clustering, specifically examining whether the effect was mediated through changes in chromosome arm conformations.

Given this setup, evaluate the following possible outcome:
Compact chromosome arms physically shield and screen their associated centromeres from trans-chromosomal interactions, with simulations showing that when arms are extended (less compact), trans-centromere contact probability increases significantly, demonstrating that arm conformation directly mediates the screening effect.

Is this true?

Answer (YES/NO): YES